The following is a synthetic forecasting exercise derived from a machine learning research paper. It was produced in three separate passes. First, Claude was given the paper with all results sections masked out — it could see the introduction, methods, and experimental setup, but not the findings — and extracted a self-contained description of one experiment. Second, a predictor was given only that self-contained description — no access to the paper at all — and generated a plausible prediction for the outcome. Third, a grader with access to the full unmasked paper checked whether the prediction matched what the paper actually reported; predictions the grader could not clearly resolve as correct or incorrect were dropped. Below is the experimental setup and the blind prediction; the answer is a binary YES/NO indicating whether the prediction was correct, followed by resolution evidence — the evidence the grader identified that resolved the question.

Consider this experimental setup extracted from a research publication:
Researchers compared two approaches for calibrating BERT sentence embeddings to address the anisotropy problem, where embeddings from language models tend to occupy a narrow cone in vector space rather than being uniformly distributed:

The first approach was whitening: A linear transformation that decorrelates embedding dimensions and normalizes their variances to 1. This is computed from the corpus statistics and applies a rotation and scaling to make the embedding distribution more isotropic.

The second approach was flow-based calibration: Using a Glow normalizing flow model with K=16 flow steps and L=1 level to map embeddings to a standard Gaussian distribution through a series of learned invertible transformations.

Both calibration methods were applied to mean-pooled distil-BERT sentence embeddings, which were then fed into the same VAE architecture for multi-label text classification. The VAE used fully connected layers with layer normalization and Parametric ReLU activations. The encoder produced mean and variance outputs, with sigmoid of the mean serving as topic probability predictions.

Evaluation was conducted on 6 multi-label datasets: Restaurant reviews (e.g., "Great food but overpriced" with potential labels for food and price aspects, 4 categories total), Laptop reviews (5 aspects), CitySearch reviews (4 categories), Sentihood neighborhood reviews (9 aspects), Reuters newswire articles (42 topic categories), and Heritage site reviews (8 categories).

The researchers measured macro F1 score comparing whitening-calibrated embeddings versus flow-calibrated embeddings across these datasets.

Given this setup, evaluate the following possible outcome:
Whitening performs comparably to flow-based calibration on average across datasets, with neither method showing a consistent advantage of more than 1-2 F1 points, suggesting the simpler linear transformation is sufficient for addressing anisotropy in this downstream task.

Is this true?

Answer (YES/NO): NO